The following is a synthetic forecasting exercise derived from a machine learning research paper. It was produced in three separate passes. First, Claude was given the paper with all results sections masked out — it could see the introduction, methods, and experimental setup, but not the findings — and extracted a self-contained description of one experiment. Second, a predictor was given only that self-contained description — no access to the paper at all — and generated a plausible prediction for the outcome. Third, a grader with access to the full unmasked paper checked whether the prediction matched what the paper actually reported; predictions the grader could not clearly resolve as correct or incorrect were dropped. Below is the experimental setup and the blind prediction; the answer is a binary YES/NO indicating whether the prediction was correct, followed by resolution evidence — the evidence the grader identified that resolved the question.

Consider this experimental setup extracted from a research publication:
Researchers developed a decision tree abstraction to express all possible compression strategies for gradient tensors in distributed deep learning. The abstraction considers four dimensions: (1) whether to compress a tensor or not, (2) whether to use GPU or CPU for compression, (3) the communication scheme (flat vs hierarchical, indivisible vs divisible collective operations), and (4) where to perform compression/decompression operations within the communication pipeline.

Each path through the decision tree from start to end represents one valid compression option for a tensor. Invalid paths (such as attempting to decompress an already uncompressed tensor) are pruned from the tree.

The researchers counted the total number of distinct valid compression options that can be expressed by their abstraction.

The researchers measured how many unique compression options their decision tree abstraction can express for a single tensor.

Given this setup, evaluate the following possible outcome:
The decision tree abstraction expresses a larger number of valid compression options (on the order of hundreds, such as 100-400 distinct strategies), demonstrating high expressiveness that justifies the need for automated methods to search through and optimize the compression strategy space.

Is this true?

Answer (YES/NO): NO